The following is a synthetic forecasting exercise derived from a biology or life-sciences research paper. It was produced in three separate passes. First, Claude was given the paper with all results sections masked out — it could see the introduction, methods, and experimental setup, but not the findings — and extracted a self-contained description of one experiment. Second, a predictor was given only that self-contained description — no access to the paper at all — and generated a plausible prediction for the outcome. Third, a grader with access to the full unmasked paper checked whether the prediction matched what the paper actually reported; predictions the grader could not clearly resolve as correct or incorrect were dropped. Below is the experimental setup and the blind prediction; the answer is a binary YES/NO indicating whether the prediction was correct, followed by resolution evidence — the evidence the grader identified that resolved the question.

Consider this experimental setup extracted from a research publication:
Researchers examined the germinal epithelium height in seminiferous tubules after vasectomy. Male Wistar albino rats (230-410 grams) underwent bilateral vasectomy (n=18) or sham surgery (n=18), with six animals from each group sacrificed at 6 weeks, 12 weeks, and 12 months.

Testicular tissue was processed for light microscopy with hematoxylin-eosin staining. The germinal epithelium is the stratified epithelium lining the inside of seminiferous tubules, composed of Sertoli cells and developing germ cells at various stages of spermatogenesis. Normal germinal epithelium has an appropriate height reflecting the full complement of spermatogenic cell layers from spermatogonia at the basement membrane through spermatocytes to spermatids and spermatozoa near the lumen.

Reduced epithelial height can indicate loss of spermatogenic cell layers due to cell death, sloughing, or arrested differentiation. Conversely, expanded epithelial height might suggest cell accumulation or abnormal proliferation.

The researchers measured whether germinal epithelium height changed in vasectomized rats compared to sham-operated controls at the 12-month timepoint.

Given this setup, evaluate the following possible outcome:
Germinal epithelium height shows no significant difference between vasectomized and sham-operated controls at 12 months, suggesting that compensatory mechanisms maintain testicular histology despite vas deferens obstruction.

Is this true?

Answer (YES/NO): NO